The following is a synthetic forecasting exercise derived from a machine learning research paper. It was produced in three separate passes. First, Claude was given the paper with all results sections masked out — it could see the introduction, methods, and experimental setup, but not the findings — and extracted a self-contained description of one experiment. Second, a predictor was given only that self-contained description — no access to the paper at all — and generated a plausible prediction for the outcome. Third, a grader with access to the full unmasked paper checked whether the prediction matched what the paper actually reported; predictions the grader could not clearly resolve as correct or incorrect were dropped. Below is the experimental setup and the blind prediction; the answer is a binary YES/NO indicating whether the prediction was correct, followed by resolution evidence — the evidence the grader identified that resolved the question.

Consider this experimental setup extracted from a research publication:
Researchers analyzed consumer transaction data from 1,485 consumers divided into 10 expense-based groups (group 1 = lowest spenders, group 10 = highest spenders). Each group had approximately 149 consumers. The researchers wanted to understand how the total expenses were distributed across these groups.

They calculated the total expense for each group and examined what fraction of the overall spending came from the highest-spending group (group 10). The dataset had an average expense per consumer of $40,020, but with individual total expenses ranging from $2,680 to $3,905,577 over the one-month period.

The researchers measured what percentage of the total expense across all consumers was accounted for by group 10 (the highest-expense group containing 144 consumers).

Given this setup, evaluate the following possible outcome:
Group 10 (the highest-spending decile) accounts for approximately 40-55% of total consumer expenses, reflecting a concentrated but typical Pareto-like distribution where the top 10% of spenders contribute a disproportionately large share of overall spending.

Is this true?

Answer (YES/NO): YES